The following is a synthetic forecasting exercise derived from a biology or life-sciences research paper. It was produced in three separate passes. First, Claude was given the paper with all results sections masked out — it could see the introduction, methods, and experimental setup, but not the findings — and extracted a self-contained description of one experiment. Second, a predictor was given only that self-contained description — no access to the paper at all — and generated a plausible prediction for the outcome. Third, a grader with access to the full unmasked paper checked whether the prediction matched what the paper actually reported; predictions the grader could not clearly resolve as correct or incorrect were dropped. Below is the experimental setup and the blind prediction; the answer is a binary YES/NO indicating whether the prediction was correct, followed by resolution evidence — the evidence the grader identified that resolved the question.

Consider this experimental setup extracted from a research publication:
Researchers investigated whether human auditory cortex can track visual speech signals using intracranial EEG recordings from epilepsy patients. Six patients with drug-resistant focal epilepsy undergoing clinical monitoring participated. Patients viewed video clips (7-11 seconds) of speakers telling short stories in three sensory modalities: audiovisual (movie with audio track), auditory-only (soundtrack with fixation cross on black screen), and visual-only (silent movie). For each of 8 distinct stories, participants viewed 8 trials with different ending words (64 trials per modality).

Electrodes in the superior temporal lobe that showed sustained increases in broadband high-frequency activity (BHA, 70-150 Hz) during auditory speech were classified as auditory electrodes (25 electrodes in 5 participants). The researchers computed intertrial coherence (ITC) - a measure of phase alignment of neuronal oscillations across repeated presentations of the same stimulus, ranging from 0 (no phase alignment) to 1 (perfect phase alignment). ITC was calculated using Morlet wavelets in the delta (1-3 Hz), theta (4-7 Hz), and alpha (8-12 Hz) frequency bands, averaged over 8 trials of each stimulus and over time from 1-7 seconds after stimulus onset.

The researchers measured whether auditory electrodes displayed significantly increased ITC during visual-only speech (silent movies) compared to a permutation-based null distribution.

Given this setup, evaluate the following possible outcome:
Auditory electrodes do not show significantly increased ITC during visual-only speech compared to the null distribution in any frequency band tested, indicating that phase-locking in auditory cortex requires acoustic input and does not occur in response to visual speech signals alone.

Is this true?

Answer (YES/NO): NO